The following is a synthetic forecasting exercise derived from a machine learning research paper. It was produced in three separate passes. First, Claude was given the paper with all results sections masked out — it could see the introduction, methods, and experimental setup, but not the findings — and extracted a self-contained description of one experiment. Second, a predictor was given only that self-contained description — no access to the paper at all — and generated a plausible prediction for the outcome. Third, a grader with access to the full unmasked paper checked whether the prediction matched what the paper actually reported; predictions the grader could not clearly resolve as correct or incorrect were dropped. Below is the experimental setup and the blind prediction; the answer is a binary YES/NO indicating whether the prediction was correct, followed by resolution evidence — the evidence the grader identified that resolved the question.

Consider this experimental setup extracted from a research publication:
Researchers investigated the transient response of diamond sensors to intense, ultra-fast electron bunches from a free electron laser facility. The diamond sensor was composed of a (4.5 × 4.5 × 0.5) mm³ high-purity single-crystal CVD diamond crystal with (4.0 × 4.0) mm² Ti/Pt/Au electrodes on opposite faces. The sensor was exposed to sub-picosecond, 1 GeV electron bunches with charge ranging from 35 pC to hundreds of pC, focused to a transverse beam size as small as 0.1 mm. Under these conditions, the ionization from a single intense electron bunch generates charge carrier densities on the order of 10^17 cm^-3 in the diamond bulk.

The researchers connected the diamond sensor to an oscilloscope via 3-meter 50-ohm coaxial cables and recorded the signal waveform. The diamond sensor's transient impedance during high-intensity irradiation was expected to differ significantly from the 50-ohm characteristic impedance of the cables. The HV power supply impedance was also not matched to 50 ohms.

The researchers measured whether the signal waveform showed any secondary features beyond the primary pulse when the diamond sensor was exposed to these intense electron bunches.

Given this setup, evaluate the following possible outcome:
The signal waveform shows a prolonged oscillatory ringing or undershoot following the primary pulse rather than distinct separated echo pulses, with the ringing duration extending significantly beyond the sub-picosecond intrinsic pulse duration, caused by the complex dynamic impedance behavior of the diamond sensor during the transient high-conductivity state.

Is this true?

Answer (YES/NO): NO